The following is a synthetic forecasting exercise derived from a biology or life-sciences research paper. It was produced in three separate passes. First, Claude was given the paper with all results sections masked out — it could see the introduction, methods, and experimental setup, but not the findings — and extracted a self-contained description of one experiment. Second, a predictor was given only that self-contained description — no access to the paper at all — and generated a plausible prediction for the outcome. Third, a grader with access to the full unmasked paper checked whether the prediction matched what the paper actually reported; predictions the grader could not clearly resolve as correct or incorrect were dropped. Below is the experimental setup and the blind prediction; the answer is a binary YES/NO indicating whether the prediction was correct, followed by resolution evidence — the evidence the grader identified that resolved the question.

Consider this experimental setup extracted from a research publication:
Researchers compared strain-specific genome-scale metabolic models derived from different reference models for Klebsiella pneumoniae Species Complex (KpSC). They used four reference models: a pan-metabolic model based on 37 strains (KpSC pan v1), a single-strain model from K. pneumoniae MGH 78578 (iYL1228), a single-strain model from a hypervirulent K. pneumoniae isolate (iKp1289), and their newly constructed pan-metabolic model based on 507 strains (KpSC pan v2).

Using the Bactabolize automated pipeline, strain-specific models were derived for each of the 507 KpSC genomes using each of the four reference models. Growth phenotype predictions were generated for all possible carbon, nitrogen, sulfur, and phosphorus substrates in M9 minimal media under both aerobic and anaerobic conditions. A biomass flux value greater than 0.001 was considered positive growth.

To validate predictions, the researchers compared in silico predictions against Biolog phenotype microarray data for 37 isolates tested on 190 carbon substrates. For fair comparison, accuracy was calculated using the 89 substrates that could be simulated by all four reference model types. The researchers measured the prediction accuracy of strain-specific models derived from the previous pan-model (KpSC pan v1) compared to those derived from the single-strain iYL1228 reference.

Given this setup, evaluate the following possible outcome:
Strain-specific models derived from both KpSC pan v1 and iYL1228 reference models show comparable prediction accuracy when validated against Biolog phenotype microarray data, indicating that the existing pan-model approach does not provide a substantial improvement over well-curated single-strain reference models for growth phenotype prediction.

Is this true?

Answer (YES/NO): NO